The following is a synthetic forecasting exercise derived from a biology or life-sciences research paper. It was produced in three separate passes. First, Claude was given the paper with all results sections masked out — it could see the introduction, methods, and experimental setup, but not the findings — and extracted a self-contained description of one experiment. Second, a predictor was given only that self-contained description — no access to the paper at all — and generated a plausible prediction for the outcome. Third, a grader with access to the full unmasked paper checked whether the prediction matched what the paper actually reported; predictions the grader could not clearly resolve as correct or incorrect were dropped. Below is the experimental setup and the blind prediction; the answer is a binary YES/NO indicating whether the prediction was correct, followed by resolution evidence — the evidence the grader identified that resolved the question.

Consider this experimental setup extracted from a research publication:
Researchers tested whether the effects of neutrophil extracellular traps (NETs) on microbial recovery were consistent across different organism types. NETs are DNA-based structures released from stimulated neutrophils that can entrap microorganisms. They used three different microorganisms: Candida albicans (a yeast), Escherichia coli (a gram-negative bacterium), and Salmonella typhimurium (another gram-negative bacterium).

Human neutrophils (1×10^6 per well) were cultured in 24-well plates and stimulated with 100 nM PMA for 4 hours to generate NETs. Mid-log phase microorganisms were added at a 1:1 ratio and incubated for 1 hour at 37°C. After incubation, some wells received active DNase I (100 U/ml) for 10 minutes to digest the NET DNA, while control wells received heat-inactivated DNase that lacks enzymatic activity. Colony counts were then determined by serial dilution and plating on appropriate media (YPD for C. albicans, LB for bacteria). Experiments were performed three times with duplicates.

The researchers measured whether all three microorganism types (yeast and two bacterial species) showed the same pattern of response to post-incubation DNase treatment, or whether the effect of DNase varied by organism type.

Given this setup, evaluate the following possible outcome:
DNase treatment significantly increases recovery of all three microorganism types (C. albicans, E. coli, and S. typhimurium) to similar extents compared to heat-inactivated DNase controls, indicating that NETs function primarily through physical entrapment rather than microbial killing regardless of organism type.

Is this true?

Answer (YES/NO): NO